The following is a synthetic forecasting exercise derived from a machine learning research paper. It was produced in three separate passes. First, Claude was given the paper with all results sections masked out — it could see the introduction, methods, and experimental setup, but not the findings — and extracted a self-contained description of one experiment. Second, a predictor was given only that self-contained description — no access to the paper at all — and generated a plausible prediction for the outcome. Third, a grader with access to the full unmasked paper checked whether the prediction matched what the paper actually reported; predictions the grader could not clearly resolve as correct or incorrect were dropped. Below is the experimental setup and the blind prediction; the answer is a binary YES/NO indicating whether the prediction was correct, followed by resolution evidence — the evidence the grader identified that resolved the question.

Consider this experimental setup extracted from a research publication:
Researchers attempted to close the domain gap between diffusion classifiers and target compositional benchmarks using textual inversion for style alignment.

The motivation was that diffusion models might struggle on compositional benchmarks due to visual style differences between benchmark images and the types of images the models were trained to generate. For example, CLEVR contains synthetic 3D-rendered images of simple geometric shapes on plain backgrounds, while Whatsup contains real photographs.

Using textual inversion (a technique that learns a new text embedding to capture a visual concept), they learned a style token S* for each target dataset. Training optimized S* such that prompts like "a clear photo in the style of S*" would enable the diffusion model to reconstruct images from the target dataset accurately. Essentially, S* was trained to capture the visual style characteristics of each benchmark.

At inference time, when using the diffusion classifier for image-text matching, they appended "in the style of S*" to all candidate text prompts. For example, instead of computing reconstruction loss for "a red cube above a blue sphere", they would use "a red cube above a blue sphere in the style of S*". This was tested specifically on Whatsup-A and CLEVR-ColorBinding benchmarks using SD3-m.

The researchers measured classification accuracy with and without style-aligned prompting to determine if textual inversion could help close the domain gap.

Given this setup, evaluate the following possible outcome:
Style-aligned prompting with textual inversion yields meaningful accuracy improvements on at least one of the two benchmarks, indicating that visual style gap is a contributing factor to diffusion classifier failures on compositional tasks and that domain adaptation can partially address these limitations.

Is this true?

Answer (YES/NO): NO